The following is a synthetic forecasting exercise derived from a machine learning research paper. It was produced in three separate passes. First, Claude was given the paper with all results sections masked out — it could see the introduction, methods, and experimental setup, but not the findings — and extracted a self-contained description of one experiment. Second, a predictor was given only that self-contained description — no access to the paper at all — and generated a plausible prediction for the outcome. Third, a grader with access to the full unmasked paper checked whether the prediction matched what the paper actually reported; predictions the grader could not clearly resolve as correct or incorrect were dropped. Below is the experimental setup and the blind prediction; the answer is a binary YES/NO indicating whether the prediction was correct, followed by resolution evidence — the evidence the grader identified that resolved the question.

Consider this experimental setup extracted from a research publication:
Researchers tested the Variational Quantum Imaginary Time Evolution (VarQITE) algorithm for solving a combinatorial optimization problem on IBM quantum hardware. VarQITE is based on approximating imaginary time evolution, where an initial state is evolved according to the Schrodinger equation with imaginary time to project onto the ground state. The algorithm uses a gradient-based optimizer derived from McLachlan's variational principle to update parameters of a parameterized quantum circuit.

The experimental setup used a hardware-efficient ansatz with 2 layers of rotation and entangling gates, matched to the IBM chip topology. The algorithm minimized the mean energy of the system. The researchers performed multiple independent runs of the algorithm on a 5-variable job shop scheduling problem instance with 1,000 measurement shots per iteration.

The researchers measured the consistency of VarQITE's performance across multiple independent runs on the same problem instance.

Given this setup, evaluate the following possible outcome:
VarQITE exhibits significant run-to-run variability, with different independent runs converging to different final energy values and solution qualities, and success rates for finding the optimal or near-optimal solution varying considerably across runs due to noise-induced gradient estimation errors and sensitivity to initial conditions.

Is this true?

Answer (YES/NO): YES